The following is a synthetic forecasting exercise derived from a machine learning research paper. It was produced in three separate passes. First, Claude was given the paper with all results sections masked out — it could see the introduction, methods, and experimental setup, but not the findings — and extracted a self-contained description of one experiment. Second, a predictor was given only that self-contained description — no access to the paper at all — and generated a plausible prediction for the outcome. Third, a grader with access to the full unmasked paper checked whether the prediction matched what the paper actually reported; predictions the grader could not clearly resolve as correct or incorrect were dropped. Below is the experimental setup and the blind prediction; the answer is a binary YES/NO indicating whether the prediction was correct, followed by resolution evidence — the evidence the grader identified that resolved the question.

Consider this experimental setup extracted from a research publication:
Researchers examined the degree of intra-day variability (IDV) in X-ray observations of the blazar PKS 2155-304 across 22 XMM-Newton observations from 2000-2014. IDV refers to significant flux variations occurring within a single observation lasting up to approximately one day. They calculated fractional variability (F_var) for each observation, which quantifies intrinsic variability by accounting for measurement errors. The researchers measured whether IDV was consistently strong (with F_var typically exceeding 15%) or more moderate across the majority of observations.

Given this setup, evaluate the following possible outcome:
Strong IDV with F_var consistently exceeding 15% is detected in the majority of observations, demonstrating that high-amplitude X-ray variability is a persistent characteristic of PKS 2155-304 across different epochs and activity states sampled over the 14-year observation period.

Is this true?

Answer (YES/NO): NO